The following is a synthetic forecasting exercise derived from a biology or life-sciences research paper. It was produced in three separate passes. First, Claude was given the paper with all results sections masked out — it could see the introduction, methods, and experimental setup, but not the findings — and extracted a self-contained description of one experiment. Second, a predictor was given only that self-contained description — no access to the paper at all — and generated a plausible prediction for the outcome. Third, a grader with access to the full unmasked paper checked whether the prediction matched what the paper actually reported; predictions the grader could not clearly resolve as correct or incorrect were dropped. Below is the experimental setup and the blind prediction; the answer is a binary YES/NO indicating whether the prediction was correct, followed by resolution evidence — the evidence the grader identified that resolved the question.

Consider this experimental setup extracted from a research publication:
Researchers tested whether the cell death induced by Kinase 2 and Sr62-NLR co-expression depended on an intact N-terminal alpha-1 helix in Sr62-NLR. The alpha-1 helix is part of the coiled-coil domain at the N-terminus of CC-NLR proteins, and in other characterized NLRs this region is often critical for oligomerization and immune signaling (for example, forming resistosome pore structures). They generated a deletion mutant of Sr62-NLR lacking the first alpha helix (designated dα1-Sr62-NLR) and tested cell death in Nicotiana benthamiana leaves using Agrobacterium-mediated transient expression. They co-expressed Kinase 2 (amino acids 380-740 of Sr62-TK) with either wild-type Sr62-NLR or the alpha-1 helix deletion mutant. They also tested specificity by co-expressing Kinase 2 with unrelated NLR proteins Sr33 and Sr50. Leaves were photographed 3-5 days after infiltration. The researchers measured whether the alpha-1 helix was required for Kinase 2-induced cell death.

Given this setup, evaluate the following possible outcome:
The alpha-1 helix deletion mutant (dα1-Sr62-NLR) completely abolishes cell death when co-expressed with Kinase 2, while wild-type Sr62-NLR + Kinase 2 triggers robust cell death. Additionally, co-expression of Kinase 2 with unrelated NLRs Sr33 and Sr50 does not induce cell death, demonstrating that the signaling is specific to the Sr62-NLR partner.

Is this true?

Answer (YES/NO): YES